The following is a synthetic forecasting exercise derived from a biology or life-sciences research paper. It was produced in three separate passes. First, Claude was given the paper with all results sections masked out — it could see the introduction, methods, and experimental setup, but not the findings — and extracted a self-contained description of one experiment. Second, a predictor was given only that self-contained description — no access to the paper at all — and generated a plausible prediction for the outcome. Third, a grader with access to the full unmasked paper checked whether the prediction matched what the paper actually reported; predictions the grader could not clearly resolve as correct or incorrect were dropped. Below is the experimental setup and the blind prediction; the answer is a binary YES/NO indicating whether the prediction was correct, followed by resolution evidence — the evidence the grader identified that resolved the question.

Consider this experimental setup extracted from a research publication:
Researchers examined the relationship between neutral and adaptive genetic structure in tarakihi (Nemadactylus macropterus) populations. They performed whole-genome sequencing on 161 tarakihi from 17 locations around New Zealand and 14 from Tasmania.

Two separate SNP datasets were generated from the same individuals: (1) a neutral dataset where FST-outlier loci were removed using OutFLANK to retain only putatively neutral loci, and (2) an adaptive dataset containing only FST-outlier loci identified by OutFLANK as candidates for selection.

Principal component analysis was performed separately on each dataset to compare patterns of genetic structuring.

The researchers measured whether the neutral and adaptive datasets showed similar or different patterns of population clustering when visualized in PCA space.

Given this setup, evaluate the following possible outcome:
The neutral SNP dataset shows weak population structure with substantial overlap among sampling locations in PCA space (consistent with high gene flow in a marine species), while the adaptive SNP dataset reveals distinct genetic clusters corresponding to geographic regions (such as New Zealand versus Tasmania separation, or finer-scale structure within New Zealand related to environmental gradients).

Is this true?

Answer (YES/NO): YES